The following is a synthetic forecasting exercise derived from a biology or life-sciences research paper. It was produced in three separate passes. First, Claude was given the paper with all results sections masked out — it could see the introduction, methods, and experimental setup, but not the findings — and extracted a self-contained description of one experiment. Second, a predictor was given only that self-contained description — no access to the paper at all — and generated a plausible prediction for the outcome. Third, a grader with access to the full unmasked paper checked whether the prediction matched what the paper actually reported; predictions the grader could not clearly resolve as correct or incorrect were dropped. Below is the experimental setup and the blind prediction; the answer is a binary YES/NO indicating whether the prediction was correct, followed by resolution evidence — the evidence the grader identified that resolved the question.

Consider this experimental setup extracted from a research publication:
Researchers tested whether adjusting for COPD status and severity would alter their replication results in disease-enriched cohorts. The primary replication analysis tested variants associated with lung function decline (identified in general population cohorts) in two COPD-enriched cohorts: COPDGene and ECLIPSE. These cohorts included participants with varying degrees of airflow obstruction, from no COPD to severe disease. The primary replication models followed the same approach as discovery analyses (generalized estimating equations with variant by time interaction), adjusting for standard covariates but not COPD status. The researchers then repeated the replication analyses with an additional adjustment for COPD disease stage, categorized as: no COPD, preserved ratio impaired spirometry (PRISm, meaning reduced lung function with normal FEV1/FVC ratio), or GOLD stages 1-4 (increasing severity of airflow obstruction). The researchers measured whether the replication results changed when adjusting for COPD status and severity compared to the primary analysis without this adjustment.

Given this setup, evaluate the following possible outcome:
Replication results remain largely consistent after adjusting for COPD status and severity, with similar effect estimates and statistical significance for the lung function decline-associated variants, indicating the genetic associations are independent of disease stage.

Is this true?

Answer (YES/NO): YES